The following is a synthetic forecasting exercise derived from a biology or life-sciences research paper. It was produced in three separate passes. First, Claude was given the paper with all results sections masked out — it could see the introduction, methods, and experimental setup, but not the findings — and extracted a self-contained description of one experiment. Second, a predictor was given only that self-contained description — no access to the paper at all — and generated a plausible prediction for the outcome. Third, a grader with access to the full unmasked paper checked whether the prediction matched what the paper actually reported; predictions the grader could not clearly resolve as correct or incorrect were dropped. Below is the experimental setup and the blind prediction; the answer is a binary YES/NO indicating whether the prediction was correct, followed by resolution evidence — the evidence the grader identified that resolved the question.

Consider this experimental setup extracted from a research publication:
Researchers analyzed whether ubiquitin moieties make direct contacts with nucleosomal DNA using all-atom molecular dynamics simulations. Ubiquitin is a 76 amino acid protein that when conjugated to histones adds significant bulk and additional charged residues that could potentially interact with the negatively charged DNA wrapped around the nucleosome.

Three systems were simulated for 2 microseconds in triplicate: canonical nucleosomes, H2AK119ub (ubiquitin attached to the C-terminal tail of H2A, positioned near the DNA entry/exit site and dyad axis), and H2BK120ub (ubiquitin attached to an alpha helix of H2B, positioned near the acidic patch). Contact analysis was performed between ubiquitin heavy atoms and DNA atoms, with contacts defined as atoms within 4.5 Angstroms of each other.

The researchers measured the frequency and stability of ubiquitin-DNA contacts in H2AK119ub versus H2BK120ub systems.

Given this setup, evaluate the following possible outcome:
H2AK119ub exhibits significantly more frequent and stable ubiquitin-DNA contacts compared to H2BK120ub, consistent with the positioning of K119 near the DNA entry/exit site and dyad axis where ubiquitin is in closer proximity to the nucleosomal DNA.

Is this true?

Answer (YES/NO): YES